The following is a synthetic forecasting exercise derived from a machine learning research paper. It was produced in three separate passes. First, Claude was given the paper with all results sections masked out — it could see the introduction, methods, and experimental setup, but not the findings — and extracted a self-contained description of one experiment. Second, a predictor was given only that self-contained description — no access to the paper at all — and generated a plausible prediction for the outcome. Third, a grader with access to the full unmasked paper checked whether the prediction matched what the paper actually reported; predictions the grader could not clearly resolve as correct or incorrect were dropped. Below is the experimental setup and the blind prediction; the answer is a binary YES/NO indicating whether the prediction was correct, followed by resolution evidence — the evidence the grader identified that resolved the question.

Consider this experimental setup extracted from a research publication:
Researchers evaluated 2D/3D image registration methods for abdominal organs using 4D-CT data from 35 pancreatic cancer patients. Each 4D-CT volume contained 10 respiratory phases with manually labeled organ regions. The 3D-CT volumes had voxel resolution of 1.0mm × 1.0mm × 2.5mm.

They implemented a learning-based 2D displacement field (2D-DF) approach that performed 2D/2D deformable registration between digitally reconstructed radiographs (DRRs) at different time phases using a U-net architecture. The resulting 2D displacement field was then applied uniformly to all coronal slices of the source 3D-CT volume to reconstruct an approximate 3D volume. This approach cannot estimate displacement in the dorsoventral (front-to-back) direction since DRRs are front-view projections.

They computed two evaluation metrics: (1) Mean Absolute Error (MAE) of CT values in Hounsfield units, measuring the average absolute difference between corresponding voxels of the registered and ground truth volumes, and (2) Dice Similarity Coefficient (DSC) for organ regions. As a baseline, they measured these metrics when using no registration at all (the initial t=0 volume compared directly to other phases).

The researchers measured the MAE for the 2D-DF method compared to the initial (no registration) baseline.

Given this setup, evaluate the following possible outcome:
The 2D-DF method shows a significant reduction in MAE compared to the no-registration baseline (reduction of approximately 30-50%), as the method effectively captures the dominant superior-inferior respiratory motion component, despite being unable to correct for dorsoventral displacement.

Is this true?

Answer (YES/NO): NO